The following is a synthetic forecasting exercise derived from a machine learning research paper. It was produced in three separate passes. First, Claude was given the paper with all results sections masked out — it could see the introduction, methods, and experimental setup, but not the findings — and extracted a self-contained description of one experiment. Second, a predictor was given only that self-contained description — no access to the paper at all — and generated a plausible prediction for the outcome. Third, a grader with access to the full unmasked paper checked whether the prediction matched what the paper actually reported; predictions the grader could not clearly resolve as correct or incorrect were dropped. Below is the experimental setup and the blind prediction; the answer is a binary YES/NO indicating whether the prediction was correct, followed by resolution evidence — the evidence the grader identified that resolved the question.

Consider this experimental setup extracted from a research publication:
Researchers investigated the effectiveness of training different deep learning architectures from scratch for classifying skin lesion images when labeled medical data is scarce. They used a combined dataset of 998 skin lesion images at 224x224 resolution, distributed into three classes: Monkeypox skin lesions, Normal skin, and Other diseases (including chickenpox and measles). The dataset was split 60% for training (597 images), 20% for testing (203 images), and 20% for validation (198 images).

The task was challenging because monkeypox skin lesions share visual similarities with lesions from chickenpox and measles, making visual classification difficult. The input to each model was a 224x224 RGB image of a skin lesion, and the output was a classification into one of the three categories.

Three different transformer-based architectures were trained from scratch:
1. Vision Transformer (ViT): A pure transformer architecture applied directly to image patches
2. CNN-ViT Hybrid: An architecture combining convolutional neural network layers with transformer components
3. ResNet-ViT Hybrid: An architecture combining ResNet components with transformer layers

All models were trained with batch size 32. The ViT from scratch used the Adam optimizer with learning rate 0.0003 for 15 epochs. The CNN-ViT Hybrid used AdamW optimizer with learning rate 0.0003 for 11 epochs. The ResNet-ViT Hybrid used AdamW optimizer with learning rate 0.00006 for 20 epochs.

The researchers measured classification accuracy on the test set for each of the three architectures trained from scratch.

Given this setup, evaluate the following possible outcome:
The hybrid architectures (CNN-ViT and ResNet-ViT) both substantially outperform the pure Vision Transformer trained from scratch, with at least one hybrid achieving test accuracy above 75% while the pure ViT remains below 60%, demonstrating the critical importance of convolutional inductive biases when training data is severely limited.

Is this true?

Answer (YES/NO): NO